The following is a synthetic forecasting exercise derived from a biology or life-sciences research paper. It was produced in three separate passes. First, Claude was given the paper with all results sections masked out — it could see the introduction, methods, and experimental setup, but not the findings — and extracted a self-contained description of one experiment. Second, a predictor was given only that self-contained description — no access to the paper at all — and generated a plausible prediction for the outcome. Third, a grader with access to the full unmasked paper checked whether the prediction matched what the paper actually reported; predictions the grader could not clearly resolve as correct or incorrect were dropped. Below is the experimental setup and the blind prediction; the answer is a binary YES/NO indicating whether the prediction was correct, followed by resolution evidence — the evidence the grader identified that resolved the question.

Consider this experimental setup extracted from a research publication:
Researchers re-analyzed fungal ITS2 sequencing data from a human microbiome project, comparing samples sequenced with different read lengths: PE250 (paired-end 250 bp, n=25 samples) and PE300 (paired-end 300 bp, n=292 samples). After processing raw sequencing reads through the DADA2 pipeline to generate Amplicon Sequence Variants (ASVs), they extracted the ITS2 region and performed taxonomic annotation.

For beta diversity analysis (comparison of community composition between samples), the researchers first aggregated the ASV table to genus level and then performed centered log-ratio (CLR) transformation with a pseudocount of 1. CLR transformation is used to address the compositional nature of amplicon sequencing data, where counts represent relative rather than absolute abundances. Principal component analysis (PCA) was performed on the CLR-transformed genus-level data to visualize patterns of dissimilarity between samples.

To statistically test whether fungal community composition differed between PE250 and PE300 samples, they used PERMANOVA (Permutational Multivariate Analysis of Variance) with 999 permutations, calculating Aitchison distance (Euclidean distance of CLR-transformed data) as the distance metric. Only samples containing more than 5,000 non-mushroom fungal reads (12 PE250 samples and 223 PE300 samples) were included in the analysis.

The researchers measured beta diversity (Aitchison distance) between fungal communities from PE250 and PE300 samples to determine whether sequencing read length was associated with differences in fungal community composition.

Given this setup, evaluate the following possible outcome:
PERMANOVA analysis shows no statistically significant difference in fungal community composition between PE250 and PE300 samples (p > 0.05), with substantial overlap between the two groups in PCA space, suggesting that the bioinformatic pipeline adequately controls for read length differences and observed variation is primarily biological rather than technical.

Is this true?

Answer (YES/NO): NO